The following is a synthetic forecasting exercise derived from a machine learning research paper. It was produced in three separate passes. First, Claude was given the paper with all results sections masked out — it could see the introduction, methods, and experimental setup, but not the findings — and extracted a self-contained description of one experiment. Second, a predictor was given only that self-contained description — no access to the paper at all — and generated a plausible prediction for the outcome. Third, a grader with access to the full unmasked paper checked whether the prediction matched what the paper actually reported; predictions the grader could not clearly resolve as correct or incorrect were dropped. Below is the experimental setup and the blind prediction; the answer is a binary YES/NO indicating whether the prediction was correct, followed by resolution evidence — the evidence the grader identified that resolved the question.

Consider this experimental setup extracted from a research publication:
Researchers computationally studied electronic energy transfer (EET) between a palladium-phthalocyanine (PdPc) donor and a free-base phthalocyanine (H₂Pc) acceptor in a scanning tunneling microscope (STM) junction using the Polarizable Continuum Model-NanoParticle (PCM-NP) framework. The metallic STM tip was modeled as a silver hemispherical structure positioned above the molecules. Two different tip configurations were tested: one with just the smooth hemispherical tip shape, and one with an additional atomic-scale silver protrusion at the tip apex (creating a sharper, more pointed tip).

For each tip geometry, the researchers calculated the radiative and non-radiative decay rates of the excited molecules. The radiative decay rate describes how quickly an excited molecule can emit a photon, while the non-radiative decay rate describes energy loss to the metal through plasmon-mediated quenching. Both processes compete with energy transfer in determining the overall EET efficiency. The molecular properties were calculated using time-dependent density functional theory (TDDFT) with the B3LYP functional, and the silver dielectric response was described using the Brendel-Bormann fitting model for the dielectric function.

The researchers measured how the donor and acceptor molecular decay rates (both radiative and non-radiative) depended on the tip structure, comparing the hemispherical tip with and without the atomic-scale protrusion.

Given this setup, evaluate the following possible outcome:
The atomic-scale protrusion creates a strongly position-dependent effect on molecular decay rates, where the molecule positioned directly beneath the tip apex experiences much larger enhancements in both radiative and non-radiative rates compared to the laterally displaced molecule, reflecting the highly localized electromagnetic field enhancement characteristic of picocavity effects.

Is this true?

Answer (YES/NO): NO